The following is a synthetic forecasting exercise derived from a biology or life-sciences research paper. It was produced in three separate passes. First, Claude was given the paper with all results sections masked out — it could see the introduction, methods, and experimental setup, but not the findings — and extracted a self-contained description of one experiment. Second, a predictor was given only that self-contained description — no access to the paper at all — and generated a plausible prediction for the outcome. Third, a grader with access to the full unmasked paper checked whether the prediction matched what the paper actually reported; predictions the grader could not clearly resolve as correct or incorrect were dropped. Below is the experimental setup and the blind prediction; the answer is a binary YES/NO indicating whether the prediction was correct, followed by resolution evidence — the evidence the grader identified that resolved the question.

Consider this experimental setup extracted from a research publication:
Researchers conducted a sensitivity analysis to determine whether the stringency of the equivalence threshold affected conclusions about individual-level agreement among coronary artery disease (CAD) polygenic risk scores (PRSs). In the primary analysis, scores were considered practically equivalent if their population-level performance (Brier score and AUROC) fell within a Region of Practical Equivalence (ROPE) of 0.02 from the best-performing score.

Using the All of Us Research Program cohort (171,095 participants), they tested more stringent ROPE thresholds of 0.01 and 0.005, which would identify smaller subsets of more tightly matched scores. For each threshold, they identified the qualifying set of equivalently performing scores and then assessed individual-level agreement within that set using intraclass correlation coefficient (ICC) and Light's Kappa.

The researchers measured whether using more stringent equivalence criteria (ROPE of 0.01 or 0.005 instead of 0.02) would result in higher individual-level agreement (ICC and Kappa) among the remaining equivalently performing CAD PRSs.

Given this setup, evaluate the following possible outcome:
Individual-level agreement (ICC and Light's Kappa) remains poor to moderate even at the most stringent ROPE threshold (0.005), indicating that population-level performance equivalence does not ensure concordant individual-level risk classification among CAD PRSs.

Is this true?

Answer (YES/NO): NO